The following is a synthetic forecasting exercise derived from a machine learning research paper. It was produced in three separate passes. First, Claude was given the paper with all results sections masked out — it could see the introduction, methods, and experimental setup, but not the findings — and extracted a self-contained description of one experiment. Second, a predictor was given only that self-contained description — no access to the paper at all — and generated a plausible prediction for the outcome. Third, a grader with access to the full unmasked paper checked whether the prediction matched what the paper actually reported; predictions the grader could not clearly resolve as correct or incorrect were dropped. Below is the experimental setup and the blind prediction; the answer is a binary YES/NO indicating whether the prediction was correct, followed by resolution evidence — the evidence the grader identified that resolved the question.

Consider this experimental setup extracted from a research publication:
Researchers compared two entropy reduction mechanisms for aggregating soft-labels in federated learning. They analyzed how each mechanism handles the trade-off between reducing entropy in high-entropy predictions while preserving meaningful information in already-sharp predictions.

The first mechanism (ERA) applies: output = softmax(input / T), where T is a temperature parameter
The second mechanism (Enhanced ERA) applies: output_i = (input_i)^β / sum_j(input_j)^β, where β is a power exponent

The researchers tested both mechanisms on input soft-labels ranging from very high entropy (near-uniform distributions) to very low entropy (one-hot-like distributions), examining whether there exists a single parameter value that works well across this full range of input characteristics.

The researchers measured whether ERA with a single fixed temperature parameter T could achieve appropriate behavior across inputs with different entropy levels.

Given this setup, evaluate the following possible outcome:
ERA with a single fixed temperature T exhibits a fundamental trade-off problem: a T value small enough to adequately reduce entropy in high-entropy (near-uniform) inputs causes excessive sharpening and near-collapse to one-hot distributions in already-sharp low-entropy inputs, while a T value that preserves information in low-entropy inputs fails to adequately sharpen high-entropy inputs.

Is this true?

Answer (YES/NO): YES